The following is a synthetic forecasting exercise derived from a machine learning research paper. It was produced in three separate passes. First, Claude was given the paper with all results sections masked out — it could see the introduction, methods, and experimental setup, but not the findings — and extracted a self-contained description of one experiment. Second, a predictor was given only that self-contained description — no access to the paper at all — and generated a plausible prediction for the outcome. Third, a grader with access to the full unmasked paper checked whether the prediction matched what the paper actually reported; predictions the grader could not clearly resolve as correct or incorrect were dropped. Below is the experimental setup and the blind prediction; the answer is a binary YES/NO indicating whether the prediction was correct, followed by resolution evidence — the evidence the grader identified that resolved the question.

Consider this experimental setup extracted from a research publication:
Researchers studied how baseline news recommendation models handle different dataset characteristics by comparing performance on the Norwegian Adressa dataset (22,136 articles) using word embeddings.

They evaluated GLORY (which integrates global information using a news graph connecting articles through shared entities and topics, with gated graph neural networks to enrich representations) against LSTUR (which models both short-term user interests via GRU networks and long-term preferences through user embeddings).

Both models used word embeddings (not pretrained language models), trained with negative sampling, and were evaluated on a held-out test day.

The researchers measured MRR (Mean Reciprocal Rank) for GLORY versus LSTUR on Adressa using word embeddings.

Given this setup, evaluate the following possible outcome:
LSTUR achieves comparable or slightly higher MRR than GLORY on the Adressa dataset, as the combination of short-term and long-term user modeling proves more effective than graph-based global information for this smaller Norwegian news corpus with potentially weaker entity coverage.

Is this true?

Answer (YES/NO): NO